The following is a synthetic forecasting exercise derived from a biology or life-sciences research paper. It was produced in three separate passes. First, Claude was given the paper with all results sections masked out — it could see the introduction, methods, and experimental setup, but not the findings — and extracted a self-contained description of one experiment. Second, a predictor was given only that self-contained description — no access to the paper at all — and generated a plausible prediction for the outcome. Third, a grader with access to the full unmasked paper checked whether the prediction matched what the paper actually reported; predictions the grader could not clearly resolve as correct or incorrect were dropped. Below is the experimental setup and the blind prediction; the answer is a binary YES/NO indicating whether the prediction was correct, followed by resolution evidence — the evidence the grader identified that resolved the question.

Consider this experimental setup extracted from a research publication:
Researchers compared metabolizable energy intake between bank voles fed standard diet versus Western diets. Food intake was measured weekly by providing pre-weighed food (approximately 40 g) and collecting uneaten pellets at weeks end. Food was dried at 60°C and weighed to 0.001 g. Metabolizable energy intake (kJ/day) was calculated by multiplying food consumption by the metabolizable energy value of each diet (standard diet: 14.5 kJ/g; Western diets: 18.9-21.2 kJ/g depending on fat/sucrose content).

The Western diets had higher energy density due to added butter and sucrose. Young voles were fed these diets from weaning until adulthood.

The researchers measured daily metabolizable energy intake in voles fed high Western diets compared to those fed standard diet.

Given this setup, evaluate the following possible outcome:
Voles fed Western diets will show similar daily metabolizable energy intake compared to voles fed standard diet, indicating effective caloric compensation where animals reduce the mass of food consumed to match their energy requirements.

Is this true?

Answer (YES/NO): NO